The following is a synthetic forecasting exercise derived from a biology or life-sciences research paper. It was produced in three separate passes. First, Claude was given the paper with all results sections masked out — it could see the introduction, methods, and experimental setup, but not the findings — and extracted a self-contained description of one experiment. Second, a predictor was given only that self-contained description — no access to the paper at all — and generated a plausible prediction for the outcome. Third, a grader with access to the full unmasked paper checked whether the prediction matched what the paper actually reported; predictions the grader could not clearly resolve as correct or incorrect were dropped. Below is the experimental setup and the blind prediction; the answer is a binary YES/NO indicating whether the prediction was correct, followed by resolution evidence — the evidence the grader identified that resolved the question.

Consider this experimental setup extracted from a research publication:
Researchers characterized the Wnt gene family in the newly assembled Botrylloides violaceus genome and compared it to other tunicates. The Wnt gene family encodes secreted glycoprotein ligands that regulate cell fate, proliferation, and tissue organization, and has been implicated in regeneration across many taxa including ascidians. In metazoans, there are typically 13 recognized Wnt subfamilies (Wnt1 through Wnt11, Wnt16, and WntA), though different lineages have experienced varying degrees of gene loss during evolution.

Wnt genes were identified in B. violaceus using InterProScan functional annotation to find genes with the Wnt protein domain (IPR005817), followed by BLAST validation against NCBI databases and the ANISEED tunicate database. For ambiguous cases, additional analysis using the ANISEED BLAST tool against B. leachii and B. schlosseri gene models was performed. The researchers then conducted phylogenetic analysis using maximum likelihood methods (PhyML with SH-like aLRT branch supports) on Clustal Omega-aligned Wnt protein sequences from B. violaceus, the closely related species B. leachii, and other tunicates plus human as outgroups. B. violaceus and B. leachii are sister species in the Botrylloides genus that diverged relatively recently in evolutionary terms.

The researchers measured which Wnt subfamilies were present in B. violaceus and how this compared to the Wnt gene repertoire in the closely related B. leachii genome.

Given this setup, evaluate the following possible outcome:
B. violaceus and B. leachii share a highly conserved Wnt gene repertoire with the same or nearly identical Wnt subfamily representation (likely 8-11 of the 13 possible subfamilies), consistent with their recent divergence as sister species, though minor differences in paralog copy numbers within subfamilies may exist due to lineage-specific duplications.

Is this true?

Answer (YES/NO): NO